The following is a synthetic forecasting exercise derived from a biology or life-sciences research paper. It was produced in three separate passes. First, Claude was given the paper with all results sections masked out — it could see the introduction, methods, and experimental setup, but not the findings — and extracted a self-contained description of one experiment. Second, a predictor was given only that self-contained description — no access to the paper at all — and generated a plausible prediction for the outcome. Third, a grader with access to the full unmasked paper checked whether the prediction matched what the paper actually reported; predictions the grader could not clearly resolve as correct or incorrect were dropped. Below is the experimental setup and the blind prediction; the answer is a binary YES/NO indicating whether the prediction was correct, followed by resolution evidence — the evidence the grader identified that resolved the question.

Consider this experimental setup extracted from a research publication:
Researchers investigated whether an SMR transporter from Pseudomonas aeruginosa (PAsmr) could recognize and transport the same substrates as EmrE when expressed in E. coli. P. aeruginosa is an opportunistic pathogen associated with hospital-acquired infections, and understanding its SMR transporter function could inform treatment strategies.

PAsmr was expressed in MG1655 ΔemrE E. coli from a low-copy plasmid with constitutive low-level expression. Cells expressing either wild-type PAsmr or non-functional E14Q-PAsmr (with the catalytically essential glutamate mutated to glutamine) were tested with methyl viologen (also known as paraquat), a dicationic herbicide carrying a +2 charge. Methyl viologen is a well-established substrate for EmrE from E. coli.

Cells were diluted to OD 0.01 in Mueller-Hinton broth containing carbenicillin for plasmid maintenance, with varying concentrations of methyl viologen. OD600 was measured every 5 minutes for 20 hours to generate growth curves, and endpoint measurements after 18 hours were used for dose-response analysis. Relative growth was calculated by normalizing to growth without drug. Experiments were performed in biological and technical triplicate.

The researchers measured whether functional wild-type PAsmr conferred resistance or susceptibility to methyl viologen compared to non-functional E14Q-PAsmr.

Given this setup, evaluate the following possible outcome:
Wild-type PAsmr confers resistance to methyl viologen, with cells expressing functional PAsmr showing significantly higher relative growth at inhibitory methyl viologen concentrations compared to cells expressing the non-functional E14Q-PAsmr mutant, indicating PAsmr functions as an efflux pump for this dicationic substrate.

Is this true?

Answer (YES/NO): NO